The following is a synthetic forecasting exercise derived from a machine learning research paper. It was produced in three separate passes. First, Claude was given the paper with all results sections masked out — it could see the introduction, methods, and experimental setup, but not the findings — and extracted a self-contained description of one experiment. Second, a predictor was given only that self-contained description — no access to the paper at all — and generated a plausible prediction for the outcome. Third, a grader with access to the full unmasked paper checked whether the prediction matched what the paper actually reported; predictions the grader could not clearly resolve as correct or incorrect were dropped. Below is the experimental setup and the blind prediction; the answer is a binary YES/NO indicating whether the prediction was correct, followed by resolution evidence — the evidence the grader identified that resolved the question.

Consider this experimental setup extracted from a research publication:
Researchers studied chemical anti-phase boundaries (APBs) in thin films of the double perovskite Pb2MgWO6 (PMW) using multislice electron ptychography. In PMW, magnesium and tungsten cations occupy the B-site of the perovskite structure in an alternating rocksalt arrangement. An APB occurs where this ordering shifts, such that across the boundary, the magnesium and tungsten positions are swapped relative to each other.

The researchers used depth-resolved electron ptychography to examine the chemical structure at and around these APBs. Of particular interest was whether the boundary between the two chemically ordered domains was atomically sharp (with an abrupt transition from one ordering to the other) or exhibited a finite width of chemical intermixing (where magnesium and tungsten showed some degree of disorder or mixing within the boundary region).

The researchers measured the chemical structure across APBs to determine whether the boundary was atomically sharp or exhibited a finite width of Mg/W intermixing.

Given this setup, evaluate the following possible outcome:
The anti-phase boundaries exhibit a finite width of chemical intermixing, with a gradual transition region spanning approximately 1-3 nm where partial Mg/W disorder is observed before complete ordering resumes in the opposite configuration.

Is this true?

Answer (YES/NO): YES